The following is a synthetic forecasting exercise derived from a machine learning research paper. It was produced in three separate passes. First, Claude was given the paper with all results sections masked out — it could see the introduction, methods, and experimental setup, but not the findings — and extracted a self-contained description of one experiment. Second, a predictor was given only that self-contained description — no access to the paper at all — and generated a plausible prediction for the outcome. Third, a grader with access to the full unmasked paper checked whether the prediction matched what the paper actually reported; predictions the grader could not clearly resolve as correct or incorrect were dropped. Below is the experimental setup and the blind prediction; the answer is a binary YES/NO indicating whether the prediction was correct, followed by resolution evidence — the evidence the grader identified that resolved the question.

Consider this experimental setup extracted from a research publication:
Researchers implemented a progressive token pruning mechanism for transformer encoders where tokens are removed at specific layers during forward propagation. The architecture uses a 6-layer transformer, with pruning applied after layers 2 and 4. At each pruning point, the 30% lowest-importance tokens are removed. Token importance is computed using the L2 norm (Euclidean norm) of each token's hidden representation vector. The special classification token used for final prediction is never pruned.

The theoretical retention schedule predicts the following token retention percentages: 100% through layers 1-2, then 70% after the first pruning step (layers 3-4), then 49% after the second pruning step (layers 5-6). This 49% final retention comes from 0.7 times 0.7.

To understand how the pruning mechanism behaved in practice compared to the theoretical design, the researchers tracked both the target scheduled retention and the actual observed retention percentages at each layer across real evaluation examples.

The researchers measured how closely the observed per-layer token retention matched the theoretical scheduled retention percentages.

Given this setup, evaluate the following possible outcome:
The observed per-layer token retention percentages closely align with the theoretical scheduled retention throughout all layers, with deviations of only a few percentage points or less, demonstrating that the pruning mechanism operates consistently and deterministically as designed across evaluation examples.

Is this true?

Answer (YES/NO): NO